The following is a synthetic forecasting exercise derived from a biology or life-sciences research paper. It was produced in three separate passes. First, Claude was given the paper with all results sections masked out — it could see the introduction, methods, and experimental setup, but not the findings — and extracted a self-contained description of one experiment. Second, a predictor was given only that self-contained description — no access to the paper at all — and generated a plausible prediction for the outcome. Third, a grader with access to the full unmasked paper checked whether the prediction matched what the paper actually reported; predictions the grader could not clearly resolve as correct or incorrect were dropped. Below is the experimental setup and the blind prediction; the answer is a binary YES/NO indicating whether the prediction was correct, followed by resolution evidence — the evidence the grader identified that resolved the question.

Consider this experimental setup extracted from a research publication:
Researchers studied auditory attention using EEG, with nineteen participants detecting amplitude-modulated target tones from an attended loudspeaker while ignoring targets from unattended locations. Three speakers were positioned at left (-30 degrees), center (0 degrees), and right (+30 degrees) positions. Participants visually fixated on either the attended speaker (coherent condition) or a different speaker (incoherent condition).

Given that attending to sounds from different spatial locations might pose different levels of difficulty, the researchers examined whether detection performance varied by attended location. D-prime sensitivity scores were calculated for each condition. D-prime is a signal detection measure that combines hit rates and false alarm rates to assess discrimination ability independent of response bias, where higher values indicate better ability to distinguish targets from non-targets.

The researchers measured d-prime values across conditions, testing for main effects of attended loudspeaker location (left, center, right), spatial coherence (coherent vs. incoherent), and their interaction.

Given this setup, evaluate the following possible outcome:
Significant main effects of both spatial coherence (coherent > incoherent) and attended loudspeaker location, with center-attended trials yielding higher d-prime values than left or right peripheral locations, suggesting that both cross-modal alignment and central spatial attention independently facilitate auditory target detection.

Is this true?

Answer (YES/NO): NO